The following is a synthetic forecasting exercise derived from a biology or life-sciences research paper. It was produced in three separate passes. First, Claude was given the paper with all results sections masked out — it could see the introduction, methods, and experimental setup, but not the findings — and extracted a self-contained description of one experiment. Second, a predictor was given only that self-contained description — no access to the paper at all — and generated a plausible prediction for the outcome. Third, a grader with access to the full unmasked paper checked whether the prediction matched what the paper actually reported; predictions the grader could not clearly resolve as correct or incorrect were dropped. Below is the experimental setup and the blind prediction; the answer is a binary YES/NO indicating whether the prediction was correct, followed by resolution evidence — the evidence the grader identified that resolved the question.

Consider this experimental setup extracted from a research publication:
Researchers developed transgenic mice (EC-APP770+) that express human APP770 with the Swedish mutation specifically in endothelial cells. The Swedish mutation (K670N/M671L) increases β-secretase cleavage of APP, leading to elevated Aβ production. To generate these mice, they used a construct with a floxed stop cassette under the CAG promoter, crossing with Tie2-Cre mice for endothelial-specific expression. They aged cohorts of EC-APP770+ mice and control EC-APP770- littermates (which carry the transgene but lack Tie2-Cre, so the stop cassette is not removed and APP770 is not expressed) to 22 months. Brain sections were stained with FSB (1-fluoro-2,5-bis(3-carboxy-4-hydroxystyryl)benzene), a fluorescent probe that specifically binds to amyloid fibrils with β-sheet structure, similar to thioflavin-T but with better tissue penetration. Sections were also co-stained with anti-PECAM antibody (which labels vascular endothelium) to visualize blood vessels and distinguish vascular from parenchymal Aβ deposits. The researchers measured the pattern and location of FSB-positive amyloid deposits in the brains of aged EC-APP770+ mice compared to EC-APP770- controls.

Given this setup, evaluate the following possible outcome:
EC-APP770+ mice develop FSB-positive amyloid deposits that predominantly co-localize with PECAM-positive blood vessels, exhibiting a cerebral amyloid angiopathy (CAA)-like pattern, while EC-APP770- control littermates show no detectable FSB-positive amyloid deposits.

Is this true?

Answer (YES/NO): YES